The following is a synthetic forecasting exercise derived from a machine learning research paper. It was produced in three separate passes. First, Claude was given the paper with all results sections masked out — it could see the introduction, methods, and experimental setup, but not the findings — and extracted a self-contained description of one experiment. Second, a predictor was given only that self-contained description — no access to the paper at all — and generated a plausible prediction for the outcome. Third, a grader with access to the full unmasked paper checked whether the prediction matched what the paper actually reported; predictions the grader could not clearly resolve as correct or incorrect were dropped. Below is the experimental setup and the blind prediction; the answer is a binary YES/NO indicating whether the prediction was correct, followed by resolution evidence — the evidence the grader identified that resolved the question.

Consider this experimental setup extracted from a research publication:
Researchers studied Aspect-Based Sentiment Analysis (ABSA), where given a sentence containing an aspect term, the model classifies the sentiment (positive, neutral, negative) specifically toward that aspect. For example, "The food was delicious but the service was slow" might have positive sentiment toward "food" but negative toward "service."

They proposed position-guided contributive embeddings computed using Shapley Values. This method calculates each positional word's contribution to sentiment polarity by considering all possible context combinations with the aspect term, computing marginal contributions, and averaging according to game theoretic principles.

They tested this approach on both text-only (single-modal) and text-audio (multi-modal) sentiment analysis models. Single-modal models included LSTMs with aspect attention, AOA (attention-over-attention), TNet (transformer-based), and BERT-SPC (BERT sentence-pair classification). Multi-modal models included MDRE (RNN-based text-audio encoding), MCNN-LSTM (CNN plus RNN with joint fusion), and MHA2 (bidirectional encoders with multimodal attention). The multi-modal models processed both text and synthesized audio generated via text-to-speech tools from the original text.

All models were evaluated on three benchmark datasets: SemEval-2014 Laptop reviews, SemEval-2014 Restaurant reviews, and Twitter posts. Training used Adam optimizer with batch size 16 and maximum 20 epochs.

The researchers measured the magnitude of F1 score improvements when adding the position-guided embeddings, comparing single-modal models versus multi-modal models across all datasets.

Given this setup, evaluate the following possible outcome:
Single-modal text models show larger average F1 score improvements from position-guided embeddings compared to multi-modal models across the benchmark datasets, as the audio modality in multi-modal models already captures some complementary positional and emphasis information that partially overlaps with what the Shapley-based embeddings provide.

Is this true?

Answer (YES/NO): YES